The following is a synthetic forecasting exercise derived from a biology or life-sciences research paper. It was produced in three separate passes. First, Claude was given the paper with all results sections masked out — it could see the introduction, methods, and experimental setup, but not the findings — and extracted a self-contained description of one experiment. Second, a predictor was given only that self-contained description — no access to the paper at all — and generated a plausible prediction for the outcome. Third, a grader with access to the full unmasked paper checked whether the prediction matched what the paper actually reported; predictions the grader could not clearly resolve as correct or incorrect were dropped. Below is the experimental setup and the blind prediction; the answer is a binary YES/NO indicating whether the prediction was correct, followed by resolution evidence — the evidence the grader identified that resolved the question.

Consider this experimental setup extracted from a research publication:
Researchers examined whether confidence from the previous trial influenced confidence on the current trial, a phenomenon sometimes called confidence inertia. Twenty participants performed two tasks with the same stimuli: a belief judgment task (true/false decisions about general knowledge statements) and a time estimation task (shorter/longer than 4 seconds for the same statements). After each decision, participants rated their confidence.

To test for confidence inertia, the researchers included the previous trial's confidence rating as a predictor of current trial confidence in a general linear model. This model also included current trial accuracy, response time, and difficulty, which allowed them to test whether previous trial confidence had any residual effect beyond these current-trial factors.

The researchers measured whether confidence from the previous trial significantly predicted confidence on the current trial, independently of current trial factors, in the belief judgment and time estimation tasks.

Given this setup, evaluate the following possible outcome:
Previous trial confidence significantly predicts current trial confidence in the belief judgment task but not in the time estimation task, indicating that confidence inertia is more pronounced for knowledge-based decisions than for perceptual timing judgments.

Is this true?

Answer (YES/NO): NO